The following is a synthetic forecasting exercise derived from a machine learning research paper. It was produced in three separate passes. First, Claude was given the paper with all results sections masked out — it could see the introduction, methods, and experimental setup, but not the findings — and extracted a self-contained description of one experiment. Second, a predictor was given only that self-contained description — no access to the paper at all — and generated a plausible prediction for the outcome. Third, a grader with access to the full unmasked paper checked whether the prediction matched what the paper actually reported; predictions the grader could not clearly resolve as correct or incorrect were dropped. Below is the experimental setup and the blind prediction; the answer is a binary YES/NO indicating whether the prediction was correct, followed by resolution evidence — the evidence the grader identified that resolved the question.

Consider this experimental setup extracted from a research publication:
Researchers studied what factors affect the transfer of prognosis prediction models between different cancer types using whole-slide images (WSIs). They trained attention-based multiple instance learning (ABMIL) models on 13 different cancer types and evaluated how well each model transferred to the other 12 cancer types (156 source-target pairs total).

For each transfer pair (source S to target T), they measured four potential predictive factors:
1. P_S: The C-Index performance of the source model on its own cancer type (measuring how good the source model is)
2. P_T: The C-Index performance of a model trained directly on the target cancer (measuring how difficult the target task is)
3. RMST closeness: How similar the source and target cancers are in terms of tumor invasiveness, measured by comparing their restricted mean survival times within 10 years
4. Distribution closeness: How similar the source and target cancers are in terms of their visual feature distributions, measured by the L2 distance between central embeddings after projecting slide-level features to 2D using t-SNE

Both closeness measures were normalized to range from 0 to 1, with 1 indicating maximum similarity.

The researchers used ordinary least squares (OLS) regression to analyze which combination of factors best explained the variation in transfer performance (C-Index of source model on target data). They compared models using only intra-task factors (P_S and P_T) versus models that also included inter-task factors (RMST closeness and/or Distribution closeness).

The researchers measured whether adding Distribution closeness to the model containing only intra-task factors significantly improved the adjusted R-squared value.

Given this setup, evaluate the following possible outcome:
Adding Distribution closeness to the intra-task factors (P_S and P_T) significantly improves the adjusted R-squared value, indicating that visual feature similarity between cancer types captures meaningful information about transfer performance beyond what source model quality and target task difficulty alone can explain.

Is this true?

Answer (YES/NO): YES